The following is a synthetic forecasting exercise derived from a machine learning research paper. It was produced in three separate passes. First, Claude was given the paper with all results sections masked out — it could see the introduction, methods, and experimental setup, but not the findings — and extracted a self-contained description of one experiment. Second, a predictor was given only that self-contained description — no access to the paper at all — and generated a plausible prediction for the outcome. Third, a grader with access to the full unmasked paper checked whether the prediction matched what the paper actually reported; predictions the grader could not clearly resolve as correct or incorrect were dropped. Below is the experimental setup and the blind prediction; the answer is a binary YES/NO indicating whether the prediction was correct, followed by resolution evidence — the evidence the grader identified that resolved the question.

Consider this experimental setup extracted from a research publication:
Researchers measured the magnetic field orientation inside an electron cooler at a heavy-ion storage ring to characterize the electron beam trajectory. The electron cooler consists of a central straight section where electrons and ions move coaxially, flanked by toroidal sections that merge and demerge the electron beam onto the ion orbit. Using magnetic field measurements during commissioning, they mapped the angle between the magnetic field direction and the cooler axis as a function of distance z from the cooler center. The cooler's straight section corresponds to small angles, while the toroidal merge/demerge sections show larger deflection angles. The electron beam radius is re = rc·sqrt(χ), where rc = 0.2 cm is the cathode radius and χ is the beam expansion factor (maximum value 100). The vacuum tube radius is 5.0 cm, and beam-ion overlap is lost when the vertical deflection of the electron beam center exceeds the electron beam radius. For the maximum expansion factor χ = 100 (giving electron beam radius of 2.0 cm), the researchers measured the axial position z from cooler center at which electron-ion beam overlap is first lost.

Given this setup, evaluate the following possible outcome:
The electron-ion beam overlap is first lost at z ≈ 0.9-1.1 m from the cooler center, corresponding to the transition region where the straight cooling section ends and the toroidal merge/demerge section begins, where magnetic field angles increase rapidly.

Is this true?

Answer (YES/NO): NO